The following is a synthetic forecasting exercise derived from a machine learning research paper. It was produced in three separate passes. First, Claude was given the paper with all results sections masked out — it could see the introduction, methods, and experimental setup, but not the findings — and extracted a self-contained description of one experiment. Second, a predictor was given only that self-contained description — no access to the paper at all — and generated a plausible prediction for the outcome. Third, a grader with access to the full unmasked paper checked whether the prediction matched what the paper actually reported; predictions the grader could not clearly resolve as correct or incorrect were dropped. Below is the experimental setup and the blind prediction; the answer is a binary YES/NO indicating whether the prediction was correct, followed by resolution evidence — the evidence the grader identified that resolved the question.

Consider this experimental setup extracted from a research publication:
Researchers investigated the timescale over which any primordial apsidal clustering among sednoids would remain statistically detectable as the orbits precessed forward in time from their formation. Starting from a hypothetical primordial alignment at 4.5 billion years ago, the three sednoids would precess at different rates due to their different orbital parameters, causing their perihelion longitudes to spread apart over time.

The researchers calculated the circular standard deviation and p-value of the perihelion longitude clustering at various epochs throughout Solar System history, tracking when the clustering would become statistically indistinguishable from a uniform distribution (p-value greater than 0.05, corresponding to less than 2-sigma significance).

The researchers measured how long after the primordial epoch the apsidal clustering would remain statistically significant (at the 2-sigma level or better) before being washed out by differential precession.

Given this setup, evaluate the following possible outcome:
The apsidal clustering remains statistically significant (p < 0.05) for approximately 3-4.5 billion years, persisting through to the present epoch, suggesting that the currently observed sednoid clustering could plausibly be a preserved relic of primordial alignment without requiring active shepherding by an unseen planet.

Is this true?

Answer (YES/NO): NO